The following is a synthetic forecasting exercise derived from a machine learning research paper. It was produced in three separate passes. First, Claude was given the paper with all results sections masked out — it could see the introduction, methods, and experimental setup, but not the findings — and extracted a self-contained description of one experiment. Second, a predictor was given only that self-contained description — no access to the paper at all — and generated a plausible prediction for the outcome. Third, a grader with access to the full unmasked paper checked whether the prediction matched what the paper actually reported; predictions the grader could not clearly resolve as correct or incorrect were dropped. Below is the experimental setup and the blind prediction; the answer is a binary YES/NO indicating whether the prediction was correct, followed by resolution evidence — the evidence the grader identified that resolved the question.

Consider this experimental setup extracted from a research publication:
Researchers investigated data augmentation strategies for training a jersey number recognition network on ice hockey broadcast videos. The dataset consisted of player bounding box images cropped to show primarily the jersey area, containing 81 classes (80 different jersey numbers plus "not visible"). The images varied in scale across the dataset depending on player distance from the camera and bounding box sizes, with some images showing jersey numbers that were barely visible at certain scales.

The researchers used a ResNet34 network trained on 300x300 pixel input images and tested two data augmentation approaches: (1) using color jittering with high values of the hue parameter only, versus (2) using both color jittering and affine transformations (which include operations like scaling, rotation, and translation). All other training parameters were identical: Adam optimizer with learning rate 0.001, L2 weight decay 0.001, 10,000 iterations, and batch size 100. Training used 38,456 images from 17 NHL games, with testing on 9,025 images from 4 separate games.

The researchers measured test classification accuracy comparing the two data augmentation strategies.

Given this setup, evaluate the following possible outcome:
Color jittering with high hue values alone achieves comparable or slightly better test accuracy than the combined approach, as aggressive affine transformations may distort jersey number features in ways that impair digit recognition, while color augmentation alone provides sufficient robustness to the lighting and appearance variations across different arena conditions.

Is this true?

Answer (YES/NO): YES